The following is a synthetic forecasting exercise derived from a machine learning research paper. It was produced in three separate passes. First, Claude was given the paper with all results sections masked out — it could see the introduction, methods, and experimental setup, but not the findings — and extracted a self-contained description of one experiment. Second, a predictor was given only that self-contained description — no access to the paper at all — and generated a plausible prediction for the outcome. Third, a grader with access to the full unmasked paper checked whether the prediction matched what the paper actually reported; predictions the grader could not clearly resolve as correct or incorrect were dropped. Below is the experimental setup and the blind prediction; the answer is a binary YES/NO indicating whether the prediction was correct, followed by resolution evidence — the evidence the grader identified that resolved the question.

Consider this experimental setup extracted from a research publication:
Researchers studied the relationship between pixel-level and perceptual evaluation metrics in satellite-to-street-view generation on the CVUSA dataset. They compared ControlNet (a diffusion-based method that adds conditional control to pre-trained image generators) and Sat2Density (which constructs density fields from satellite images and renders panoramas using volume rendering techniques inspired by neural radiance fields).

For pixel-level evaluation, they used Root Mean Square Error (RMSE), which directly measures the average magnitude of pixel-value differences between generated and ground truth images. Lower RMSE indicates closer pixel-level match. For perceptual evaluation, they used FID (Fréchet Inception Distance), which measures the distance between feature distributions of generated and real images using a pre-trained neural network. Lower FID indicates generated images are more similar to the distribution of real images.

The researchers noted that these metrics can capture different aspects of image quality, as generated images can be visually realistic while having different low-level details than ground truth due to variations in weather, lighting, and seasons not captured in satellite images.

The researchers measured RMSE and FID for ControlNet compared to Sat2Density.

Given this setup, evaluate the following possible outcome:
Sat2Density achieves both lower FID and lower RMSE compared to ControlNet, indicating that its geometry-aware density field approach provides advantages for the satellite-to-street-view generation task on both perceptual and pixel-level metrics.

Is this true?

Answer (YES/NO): NO